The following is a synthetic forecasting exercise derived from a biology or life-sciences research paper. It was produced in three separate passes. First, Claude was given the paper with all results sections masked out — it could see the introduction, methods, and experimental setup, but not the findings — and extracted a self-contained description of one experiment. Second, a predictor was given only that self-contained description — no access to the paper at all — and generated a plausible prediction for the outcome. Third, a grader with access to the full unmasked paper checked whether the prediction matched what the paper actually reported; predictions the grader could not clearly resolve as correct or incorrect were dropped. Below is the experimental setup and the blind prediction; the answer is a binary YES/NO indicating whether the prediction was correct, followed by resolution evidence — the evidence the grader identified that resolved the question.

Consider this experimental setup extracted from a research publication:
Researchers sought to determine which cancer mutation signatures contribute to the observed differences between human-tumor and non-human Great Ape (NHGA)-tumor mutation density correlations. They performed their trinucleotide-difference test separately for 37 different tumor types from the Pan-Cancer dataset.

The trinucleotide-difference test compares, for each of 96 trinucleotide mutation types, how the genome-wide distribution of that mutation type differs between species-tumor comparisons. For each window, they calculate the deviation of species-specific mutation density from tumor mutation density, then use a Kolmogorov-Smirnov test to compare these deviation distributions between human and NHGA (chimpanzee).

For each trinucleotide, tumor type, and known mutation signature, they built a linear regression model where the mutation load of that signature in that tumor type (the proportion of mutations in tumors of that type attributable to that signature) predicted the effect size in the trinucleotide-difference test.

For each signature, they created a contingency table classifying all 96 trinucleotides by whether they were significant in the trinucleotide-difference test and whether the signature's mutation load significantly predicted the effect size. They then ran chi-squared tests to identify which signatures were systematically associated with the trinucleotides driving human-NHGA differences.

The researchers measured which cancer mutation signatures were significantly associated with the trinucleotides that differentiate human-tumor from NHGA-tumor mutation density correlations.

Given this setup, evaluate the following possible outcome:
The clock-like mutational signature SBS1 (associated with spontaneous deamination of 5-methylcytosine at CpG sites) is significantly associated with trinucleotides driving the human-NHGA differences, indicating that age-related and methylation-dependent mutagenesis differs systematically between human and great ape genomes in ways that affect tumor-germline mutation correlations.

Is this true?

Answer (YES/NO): NO